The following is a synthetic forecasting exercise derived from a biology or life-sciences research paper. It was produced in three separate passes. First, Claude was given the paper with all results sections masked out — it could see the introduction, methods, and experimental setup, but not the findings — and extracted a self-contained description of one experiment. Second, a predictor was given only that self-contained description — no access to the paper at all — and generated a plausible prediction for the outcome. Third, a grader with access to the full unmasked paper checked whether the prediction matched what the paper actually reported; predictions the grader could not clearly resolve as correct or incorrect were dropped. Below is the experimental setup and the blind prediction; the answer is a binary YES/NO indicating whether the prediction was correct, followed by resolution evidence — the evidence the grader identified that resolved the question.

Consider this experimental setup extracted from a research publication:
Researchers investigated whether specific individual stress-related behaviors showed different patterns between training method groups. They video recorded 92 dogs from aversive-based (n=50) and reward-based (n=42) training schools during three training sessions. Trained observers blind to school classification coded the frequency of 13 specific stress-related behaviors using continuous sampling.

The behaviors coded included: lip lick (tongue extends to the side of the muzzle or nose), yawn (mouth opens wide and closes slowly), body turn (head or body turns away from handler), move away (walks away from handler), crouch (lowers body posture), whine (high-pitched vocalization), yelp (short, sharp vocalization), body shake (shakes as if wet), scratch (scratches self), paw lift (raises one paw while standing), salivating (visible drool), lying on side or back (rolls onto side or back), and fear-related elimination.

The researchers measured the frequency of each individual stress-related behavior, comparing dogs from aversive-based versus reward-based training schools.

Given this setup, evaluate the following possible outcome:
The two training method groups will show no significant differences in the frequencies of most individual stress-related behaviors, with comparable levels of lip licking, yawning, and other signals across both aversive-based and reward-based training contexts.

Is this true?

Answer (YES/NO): NO